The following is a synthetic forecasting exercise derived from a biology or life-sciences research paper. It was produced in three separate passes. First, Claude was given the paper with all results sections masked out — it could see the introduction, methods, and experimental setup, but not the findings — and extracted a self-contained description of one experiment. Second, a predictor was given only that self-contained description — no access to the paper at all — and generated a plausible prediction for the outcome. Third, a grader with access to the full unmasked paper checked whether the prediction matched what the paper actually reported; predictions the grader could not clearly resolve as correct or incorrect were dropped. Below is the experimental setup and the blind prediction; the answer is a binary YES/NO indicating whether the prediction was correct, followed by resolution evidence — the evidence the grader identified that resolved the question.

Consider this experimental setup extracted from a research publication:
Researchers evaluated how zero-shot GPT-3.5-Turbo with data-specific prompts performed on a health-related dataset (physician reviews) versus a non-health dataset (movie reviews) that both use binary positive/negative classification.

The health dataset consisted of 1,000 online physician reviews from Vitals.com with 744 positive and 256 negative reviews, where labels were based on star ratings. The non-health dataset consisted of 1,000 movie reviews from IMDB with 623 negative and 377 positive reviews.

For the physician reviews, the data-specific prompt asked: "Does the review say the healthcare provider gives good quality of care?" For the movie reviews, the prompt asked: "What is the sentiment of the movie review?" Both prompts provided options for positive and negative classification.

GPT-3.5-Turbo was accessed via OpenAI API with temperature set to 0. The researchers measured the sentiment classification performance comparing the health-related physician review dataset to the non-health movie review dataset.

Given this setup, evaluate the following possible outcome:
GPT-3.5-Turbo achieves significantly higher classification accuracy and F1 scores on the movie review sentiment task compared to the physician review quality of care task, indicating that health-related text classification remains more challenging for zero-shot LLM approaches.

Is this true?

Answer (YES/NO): NO